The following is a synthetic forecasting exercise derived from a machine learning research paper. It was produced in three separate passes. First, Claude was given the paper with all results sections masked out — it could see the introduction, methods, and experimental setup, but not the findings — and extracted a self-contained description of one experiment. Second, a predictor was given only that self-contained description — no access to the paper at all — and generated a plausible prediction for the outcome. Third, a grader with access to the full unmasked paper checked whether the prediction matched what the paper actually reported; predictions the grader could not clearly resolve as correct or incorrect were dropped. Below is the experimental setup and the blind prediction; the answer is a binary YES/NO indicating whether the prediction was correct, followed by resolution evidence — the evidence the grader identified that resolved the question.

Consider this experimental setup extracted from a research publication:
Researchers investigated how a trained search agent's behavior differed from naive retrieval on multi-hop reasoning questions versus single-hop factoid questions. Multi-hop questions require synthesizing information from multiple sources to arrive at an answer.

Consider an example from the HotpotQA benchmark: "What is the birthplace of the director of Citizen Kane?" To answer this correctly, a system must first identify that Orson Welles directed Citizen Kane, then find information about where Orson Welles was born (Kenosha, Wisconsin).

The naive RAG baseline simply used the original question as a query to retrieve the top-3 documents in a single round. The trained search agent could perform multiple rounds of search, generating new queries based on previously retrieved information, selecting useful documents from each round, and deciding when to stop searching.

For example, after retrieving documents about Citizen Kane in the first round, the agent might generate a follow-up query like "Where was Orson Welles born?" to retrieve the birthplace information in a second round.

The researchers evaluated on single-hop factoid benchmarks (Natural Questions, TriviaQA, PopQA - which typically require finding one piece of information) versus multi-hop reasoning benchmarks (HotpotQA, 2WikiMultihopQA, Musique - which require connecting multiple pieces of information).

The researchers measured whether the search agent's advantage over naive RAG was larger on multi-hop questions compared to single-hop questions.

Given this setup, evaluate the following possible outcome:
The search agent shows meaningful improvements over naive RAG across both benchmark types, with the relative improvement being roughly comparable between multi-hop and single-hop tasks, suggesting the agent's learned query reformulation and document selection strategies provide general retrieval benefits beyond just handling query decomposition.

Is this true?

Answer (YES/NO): YES